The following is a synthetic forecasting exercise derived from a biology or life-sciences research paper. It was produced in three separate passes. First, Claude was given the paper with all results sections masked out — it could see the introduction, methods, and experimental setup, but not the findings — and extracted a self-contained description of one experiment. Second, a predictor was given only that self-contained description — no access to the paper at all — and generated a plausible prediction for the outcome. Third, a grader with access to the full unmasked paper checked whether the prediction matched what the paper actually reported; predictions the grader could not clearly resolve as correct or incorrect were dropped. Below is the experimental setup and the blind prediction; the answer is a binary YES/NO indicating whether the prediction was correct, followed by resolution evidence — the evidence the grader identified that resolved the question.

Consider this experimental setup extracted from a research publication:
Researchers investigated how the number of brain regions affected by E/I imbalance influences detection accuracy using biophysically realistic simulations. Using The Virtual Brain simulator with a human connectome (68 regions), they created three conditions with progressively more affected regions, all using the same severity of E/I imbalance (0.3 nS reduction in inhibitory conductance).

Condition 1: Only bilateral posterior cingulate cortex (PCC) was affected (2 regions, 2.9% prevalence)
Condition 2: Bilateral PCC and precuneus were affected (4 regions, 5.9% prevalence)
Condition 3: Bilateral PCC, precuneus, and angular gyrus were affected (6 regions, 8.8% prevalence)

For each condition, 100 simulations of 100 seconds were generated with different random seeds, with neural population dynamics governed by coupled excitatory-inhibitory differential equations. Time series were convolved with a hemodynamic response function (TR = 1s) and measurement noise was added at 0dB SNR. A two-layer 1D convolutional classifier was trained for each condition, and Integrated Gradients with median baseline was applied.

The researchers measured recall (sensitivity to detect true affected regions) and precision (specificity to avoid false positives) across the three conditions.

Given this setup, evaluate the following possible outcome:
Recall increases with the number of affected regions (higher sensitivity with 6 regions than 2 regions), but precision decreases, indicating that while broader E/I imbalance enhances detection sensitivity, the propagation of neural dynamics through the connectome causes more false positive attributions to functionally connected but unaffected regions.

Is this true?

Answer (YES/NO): NO